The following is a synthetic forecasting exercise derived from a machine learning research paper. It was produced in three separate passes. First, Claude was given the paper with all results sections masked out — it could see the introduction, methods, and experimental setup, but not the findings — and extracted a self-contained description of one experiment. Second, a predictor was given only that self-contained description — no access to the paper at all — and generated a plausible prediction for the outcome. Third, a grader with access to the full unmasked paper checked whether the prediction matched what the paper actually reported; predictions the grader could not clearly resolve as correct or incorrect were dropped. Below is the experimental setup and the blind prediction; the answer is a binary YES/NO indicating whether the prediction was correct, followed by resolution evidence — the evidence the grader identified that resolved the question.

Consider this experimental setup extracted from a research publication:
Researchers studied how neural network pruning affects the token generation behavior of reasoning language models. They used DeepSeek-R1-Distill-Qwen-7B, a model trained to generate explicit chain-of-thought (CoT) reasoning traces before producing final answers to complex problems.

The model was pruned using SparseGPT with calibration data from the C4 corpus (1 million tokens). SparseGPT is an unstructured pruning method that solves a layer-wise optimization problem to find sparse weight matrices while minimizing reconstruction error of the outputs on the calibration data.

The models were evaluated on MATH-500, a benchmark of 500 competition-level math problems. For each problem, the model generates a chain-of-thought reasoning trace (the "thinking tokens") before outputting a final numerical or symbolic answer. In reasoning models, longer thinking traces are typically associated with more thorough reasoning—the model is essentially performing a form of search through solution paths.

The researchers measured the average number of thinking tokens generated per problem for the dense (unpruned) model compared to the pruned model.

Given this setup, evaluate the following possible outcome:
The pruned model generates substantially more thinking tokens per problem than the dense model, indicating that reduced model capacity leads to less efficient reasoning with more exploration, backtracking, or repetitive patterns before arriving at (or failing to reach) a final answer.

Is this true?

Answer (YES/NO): YES